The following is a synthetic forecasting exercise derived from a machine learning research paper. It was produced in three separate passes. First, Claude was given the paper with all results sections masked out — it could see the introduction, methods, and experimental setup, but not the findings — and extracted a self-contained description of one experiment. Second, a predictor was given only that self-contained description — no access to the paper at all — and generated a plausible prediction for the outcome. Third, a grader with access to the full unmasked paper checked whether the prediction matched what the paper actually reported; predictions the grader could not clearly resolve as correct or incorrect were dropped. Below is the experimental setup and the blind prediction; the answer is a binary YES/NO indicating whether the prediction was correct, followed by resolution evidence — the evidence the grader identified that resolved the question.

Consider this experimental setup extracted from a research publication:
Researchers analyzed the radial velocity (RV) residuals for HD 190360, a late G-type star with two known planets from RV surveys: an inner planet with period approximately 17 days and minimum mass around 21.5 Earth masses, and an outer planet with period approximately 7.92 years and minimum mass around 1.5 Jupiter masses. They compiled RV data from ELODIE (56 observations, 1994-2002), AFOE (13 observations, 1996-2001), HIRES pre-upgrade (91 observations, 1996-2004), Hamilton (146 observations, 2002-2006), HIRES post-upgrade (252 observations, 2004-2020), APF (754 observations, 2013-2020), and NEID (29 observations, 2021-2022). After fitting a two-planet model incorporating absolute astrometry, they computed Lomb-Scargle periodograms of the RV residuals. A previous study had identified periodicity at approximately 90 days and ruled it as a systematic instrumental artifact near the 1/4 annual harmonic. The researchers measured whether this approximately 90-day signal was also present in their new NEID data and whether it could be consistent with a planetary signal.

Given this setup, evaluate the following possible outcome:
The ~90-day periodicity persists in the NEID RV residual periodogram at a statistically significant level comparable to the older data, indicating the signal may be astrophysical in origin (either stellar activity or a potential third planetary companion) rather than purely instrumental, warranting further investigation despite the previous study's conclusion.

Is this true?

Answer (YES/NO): YES